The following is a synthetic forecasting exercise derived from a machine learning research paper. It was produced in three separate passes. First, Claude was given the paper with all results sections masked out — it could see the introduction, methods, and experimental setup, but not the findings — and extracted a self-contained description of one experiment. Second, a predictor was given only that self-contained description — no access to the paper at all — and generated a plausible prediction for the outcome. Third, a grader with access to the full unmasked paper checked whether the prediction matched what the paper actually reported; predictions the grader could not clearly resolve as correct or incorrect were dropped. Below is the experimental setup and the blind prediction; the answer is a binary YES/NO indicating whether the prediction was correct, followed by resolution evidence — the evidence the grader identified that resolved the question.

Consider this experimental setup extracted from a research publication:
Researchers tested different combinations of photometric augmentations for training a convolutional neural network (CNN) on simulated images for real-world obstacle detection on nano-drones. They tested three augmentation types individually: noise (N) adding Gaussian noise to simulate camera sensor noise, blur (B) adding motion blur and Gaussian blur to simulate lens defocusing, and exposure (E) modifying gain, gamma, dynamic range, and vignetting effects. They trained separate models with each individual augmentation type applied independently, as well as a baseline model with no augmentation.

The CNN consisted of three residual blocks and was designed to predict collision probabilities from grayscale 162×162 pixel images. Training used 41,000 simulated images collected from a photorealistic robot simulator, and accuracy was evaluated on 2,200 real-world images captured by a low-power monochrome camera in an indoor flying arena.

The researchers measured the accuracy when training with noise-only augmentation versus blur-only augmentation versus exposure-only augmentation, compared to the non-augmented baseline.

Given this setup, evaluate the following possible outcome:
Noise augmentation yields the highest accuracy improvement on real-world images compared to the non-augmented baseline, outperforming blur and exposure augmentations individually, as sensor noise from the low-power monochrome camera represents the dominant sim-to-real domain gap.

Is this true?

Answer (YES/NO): NO